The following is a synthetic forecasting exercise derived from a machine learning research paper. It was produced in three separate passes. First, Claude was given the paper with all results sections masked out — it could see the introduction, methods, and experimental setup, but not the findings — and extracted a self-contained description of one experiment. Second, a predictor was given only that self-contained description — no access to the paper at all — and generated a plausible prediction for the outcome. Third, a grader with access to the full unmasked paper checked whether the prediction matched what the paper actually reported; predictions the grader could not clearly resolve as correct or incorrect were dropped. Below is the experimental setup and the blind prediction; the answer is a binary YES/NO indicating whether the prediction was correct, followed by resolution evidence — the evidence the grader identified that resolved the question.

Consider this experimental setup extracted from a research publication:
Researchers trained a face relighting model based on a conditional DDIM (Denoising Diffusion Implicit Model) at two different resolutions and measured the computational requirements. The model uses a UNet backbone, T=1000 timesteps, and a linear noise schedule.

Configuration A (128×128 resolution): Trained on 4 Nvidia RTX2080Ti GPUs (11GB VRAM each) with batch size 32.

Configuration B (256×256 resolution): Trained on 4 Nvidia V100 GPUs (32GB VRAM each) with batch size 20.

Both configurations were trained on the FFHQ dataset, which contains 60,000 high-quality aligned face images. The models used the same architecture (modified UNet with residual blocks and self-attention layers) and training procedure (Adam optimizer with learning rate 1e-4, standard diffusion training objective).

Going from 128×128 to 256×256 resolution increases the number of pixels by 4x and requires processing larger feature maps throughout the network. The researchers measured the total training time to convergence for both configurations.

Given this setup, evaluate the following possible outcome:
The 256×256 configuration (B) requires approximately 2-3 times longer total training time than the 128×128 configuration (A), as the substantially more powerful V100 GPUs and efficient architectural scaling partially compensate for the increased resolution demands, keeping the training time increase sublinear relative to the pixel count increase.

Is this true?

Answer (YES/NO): NO